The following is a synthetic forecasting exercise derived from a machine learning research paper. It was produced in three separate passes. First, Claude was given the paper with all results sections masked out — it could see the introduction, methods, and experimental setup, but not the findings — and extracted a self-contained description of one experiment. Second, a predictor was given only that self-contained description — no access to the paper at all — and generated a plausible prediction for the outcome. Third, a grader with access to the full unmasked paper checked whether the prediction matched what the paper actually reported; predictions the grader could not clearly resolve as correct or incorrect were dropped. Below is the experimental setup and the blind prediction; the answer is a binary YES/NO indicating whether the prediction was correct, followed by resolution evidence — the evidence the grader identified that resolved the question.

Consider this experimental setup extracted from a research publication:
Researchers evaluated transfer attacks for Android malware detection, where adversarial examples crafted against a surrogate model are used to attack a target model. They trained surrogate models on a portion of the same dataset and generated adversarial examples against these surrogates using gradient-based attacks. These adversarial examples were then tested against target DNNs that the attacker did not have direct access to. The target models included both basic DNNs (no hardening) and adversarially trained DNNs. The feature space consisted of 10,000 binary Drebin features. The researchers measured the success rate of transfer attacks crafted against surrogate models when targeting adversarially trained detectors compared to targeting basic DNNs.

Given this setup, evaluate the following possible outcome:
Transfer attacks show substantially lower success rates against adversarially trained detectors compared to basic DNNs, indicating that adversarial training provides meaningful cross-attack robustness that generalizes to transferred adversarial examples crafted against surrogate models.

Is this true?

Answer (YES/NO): YES